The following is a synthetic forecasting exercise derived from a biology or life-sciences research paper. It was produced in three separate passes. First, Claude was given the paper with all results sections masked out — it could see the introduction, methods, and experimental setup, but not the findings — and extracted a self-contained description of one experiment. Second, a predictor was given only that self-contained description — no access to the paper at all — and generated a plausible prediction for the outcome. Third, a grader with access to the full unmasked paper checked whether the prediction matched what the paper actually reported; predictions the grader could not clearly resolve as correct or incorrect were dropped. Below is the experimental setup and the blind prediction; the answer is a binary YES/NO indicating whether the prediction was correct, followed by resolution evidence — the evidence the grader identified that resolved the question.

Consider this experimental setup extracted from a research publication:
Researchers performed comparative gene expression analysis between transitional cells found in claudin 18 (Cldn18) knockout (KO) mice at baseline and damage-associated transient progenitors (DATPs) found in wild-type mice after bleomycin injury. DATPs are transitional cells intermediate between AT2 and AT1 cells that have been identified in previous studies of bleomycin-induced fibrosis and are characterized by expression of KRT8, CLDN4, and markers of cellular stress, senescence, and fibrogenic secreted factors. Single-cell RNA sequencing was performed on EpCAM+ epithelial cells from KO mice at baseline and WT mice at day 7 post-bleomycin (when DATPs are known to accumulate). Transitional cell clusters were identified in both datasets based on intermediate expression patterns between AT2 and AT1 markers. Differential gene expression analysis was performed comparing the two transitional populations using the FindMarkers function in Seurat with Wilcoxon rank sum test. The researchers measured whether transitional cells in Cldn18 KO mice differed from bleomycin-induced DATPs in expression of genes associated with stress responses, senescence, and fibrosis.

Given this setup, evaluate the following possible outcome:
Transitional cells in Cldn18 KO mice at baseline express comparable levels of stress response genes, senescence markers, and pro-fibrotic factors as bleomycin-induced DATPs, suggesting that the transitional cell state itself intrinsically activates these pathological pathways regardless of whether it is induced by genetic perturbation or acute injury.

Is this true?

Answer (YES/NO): NO